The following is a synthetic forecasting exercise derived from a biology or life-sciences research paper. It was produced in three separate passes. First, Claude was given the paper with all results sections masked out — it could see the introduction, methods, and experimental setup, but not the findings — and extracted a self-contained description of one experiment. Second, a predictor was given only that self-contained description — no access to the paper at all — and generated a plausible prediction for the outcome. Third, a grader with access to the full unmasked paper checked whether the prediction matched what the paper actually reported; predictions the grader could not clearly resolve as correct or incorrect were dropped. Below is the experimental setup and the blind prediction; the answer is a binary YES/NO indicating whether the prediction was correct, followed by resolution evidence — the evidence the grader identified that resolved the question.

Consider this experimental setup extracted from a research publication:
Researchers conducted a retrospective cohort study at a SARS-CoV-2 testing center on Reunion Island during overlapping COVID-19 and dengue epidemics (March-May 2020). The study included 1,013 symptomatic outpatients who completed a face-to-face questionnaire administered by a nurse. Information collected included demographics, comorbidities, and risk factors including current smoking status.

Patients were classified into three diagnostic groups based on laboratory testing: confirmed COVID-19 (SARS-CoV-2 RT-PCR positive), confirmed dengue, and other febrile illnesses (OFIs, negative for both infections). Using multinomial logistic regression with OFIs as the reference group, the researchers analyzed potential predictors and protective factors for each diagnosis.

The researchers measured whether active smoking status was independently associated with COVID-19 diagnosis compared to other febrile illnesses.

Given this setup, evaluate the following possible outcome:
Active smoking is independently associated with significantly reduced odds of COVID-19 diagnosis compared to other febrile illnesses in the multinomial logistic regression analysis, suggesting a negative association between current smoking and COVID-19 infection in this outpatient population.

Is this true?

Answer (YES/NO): YES